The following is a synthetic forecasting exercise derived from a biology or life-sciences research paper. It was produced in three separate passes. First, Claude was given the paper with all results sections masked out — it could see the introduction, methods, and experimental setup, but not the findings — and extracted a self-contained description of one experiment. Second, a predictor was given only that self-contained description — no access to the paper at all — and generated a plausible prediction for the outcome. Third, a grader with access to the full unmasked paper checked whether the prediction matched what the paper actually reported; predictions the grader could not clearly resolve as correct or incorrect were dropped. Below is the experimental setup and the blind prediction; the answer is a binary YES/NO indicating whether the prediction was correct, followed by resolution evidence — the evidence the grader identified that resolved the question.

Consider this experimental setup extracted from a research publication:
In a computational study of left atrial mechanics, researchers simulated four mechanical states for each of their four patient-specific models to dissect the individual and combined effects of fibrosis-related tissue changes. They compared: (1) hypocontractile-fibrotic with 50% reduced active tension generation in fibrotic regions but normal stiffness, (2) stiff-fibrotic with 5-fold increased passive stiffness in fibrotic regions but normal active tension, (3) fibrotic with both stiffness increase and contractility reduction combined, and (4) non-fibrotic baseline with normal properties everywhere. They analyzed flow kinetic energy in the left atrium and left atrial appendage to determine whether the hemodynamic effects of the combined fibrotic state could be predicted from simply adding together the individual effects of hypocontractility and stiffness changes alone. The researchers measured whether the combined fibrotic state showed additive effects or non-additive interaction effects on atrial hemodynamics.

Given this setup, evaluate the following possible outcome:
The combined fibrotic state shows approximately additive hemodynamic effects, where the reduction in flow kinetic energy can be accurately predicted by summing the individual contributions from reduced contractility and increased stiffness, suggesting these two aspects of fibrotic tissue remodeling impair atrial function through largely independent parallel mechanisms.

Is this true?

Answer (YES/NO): NO